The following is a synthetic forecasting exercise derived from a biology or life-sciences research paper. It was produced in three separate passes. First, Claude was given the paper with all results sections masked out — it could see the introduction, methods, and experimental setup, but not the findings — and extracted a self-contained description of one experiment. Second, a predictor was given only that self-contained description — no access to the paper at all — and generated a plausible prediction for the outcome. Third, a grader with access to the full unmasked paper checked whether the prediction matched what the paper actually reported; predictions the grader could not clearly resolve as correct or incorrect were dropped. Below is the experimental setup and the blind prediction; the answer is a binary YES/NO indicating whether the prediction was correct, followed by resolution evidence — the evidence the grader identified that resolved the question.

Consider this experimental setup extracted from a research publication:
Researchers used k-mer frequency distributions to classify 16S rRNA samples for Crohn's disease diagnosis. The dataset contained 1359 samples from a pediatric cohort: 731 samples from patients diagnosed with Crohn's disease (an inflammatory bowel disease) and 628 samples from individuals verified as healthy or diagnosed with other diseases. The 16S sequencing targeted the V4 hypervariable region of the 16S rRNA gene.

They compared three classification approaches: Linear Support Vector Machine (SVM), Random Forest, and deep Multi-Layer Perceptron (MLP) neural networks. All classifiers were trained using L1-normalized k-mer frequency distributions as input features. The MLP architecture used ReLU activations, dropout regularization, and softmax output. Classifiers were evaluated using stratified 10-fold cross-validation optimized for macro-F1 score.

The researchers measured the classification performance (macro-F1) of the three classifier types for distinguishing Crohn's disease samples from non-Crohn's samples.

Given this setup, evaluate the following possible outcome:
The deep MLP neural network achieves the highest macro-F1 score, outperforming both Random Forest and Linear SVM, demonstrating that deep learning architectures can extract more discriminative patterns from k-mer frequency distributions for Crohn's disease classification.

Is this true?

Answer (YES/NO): NO